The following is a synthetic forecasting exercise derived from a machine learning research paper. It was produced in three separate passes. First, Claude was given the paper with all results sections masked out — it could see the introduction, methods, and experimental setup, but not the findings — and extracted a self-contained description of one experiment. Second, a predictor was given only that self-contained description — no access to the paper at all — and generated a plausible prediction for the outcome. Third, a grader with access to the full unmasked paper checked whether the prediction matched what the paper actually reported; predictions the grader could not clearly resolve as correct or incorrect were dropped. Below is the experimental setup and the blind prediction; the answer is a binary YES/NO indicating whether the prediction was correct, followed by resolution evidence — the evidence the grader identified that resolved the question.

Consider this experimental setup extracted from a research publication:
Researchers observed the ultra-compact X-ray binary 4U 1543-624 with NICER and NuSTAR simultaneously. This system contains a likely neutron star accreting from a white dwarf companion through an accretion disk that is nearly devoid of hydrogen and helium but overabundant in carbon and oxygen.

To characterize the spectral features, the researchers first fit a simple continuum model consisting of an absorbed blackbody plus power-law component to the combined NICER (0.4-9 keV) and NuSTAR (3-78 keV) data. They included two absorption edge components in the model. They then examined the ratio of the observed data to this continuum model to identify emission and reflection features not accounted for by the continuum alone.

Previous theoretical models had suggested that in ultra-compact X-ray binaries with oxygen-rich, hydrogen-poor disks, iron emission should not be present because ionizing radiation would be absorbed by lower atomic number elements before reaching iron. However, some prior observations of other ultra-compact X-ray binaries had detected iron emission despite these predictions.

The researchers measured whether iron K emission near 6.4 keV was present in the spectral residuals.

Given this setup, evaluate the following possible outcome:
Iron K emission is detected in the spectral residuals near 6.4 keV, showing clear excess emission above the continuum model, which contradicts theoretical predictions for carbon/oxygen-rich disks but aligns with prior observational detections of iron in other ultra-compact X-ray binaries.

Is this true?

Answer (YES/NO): YES